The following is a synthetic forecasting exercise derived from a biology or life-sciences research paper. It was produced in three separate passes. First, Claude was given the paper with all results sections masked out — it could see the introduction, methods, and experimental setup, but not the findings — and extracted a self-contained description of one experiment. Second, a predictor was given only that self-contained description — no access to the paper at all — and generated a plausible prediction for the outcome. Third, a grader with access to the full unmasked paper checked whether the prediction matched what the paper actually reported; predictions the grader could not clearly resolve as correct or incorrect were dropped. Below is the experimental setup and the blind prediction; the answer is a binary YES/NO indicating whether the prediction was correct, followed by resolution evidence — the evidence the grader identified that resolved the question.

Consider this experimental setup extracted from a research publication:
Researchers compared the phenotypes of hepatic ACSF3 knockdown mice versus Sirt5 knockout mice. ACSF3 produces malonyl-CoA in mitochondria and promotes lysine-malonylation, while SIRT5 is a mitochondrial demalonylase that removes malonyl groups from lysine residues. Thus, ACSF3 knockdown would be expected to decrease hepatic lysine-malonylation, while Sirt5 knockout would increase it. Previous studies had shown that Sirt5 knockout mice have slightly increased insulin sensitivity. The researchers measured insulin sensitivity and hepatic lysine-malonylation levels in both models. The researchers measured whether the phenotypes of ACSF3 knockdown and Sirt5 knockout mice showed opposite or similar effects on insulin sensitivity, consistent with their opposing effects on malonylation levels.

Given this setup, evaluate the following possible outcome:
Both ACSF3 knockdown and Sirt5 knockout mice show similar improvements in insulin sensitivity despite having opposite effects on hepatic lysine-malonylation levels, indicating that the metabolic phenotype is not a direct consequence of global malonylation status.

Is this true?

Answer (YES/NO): NO